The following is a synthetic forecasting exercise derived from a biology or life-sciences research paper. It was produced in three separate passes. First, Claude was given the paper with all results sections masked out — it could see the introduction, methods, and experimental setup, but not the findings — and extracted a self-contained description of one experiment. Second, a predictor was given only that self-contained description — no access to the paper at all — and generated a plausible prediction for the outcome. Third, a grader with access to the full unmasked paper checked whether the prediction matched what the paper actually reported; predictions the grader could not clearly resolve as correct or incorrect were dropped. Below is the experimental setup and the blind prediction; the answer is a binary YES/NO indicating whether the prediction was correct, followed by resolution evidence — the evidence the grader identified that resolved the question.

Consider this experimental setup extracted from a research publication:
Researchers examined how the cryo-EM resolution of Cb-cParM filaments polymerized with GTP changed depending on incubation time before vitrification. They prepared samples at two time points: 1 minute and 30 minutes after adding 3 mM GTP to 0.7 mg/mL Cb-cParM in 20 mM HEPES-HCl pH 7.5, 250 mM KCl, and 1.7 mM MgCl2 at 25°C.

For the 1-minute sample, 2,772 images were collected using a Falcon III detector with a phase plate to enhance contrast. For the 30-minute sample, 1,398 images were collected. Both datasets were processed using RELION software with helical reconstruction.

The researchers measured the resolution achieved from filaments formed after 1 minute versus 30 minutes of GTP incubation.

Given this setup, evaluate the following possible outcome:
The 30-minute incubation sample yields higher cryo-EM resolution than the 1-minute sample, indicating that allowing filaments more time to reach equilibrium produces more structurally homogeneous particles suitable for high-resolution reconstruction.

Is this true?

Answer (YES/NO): NO